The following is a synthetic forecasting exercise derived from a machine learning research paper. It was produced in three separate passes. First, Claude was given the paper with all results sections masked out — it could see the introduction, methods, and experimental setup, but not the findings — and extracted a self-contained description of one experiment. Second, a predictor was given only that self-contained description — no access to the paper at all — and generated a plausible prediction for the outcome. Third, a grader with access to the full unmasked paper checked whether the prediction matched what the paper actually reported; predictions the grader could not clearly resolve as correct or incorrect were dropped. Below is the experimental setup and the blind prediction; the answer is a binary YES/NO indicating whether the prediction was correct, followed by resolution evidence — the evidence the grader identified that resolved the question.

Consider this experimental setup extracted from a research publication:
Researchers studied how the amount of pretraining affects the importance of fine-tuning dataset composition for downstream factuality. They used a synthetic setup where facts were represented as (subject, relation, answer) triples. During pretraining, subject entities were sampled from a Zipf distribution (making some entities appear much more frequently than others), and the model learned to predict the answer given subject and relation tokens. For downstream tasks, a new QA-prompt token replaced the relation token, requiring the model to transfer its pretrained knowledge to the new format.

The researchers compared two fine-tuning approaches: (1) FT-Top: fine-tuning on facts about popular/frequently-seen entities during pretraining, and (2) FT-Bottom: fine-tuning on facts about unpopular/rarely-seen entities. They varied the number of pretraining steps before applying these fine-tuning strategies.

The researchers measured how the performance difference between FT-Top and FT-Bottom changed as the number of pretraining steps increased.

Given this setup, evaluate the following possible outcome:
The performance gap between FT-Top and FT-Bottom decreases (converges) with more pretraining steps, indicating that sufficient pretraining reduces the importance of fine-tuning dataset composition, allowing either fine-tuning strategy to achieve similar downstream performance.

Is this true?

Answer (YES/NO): YES